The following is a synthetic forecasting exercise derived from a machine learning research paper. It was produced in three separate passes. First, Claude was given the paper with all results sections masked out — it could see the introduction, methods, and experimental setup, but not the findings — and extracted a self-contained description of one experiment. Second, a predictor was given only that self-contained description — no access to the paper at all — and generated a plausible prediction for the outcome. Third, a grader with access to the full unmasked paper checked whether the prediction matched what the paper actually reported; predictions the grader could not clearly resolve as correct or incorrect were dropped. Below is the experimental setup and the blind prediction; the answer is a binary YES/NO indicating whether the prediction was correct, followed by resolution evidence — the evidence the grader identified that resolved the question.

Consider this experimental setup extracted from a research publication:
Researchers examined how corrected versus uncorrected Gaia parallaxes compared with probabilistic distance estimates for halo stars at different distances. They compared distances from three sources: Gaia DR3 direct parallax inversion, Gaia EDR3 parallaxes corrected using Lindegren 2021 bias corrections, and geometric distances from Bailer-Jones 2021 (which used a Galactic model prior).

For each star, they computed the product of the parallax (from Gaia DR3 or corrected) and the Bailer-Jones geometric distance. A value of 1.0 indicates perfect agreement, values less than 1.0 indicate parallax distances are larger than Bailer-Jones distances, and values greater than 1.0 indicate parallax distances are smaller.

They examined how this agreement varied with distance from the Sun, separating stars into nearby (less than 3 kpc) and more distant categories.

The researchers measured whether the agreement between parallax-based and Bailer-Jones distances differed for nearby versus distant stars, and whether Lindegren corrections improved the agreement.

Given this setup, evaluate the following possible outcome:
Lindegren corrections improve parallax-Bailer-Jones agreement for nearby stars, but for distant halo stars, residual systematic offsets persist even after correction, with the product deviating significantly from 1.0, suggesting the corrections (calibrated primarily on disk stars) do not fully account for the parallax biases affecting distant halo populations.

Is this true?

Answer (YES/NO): NO